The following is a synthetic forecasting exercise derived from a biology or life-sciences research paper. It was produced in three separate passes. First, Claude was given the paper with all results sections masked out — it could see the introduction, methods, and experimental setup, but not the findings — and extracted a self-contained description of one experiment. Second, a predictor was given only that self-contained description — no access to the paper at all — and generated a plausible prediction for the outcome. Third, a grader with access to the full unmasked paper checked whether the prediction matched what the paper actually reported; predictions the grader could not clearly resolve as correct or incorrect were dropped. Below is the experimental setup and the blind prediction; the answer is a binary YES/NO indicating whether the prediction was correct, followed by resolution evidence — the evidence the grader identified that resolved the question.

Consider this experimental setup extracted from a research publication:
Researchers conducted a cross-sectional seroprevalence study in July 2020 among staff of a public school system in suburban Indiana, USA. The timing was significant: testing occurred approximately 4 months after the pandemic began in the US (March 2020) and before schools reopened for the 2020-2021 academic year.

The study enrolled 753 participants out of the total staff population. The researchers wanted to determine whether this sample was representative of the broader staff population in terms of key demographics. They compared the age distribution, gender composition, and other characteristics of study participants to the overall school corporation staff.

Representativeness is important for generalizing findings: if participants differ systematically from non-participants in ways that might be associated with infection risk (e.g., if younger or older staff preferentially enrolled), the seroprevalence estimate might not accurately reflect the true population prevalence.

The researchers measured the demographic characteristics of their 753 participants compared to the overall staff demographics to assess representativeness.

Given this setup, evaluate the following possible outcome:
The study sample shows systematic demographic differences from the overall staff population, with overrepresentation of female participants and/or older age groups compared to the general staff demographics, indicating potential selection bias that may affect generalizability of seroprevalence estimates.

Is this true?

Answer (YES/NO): NO